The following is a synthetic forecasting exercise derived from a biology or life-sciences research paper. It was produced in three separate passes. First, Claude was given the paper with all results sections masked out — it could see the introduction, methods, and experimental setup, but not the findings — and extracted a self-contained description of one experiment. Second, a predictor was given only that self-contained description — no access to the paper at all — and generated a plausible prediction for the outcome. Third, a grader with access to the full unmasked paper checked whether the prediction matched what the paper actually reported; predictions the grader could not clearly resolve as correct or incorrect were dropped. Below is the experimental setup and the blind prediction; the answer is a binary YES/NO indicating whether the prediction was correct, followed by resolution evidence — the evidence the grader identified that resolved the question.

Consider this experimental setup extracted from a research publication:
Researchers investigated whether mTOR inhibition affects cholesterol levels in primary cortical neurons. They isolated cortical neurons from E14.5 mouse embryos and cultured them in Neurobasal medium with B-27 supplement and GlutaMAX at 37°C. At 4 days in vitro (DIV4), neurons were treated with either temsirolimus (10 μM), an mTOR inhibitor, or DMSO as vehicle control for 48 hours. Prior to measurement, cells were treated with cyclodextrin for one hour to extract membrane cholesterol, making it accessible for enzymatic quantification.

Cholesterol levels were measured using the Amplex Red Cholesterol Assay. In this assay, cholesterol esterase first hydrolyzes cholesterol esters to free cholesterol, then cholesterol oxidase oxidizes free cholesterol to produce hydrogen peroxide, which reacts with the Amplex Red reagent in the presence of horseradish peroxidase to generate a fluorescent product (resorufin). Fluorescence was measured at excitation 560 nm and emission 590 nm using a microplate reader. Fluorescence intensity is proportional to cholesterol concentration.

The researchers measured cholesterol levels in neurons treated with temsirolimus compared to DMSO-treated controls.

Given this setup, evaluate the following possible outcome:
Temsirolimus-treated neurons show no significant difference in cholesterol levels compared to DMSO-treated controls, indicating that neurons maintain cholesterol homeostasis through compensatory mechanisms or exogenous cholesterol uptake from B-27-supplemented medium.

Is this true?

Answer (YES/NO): NO